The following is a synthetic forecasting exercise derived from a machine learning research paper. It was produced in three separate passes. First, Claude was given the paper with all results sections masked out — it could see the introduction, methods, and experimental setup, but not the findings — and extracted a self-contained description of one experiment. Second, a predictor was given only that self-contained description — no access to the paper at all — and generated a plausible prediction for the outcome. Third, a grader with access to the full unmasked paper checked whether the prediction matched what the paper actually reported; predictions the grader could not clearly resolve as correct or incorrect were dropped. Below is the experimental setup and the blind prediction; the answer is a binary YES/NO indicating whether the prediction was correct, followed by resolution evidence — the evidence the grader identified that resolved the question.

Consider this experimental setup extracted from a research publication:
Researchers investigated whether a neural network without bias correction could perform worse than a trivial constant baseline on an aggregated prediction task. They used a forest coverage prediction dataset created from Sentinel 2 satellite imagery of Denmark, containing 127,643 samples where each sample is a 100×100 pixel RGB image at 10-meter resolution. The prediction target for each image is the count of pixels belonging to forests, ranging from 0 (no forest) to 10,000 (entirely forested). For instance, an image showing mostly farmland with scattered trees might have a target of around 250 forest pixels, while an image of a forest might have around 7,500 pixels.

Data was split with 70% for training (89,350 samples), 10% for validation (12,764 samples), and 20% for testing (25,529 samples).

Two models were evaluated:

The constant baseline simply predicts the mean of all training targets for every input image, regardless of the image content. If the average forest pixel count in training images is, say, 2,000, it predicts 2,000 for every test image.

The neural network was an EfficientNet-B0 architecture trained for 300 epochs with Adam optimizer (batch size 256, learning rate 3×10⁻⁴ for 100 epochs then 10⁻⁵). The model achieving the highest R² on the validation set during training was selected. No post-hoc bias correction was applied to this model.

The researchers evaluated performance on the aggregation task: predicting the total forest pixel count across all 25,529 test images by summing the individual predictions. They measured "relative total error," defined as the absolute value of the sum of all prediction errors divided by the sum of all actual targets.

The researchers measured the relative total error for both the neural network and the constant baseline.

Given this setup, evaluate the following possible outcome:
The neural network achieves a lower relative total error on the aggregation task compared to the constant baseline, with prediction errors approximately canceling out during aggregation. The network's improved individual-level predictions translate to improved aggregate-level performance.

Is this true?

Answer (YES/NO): NO